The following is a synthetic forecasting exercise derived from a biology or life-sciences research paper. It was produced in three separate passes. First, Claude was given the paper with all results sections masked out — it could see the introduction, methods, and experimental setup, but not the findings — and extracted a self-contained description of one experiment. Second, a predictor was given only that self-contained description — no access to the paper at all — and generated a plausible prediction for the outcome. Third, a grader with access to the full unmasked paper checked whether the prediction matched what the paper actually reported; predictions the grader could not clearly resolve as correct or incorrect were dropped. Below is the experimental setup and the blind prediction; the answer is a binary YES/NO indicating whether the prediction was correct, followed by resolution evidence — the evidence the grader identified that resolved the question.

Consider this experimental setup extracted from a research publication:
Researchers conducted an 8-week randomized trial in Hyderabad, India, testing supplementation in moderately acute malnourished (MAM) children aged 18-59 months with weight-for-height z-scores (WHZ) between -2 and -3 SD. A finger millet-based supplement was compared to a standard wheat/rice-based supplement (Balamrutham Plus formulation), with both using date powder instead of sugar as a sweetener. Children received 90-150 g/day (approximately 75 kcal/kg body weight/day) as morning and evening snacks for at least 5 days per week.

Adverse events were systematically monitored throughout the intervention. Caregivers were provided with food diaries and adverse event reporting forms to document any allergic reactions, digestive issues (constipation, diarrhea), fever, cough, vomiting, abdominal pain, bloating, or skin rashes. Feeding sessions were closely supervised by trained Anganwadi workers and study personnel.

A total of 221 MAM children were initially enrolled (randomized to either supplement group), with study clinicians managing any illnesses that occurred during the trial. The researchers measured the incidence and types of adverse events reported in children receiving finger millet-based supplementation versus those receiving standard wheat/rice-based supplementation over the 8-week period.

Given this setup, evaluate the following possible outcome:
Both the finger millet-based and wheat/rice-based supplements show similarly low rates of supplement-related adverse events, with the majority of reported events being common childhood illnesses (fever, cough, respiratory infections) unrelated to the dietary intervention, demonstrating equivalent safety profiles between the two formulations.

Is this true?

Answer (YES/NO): YES